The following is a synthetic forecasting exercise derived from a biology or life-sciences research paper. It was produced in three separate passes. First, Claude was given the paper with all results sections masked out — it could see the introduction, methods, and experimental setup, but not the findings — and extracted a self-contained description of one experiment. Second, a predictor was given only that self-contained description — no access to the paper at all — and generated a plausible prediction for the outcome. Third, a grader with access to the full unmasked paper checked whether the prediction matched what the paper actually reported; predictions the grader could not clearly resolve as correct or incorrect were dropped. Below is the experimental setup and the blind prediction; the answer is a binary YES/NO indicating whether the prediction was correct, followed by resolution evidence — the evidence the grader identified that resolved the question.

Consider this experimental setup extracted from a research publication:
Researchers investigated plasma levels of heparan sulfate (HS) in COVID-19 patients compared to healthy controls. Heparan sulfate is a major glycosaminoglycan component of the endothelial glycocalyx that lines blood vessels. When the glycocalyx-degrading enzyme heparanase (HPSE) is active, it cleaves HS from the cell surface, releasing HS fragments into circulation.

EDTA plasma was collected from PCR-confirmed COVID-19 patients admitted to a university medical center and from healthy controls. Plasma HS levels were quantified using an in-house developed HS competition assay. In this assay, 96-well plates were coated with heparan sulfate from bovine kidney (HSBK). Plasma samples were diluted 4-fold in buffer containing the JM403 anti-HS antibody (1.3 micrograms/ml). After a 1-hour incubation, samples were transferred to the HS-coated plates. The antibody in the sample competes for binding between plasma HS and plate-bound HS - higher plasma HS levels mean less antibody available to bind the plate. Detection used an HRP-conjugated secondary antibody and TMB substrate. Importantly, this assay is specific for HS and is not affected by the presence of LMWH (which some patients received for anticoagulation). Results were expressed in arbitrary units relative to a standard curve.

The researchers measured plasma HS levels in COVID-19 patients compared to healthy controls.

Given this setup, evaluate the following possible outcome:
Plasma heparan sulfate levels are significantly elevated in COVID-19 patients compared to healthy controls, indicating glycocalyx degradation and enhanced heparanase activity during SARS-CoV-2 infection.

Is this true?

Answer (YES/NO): YES